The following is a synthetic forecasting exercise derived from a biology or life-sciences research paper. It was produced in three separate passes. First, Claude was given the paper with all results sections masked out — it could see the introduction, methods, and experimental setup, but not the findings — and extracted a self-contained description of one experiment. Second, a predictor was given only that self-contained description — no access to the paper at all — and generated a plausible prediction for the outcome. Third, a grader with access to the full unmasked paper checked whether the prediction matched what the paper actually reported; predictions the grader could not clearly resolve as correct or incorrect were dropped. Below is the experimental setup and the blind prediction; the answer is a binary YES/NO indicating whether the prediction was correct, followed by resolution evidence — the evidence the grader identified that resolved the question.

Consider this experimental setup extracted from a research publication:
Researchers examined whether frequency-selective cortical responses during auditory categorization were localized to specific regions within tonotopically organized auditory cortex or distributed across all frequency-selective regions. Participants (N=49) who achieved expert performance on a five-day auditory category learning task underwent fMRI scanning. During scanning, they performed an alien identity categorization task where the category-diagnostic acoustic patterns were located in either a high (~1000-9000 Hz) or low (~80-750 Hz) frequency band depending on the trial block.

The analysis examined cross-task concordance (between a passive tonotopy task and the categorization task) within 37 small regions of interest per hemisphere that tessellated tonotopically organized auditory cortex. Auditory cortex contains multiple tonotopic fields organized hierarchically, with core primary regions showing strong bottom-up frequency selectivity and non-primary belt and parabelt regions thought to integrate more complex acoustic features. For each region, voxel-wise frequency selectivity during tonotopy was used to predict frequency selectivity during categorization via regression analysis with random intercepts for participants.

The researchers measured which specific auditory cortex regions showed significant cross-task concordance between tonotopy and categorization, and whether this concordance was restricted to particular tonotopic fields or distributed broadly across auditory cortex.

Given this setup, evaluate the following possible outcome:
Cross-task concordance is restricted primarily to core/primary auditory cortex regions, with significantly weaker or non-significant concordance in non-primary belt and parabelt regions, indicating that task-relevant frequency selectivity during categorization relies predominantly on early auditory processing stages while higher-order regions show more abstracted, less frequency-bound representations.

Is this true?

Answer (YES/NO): NO